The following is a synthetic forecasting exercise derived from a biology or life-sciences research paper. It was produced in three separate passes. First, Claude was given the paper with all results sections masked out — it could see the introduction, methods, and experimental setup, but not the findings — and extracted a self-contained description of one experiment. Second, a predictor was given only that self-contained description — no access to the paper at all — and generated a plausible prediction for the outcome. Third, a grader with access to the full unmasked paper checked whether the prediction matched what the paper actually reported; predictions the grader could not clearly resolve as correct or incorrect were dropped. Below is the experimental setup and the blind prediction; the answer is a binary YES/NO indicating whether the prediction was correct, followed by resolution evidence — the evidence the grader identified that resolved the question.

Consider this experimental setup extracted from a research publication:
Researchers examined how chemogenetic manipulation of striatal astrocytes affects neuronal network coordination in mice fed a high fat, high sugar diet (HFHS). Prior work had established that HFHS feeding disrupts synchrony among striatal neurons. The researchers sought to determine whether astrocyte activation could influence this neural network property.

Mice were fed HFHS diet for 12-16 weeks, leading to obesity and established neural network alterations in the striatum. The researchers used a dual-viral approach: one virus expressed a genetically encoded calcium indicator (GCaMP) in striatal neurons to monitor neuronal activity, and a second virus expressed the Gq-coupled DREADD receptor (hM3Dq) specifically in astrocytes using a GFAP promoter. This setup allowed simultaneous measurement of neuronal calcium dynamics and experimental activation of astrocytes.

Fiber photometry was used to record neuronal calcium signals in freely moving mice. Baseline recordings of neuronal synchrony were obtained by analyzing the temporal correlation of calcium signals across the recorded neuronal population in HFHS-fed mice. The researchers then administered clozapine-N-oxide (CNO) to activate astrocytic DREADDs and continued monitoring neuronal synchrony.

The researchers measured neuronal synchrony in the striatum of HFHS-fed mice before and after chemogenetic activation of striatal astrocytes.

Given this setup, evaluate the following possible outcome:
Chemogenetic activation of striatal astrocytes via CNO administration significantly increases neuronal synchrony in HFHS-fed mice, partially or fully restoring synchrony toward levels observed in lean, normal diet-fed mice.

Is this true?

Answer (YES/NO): YES